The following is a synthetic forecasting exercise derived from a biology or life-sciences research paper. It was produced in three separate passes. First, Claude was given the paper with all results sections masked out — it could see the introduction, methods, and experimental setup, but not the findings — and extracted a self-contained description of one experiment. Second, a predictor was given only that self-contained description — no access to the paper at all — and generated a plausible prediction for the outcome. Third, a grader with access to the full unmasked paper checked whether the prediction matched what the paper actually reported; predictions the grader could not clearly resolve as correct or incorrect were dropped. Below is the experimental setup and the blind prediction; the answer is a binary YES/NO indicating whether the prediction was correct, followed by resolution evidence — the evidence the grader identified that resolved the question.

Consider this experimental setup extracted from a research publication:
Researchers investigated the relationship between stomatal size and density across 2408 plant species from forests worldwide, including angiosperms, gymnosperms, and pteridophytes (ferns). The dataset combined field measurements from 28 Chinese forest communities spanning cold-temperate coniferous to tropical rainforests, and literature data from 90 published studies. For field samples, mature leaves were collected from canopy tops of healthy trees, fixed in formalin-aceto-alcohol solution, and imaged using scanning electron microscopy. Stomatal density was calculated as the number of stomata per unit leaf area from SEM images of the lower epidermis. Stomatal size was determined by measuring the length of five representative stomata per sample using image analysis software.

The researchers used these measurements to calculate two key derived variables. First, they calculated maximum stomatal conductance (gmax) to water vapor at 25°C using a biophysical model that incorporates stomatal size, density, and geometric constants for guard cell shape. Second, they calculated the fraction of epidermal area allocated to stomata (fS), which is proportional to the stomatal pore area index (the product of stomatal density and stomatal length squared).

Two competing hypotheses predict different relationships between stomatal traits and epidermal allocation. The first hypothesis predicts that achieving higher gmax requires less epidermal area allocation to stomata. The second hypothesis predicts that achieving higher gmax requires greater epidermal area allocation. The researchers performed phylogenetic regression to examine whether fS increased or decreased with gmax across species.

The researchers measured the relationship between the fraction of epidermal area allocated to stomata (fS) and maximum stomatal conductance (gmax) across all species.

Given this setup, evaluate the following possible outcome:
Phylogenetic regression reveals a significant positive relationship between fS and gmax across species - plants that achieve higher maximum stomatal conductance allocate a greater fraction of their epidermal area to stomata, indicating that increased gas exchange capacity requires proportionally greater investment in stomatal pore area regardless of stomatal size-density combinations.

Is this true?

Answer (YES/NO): YES